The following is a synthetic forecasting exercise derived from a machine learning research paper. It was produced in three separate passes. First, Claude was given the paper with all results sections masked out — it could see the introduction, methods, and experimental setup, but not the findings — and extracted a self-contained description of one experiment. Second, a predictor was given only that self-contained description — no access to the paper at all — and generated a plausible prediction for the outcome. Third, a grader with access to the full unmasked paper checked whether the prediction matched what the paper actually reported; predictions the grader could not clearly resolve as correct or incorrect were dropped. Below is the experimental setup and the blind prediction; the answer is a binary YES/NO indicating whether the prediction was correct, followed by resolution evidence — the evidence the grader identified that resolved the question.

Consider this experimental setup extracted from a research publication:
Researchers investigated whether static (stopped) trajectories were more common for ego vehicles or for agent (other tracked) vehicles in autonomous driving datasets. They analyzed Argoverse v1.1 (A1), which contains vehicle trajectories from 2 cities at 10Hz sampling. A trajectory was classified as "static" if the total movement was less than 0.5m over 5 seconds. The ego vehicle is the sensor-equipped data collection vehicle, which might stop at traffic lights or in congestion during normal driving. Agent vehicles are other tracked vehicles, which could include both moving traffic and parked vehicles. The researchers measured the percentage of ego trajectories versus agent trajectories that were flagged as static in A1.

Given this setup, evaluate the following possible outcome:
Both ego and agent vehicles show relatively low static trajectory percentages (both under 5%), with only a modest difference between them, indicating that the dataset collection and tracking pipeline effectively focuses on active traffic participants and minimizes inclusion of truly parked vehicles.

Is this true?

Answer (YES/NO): NO